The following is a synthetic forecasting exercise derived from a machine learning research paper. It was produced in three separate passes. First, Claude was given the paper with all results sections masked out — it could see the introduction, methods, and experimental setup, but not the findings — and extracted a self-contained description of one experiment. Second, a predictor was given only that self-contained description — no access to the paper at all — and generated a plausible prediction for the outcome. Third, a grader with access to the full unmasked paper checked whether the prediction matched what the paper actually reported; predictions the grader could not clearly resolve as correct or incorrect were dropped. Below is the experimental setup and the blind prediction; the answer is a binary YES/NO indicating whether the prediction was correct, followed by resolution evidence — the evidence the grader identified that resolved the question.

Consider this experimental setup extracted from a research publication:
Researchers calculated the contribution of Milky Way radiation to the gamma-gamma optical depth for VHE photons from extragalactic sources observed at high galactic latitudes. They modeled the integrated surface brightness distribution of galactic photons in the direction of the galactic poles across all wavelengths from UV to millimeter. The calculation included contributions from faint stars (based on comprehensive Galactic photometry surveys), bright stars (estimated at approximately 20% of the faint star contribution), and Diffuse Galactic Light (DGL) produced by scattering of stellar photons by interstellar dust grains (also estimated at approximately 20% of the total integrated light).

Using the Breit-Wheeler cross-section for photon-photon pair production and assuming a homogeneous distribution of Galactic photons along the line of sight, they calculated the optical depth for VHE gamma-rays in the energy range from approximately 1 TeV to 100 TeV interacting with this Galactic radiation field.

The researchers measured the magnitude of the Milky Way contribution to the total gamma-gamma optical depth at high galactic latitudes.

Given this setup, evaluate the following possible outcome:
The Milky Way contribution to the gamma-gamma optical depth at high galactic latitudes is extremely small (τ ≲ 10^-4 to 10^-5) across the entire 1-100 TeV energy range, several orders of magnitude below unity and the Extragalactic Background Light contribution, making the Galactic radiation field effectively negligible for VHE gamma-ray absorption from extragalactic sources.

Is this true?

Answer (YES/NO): NO